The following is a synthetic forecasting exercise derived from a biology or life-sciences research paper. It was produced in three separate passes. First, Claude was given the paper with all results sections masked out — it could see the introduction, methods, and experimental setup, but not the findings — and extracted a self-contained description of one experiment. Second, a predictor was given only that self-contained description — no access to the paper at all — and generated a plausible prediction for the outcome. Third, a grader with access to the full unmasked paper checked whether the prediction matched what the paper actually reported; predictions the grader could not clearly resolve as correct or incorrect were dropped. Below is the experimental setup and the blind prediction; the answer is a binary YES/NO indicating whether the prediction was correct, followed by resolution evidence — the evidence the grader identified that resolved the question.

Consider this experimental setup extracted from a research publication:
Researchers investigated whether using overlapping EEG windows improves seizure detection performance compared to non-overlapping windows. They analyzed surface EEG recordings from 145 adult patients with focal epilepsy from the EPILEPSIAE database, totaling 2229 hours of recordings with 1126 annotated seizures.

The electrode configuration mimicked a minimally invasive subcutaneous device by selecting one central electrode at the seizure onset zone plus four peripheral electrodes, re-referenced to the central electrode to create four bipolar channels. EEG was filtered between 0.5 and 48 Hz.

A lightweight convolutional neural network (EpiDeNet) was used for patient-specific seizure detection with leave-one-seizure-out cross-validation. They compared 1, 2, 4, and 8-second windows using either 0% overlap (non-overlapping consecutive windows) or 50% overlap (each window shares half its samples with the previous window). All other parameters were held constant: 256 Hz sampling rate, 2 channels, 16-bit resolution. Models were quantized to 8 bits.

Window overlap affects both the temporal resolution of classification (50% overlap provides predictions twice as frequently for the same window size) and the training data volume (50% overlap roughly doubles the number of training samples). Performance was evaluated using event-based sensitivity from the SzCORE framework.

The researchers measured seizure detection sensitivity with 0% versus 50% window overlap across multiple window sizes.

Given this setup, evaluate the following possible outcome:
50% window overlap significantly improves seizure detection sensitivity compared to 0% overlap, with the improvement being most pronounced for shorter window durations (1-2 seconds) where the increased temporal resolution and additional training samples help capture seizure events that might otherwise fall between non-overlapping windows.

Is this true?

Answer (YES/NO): NO